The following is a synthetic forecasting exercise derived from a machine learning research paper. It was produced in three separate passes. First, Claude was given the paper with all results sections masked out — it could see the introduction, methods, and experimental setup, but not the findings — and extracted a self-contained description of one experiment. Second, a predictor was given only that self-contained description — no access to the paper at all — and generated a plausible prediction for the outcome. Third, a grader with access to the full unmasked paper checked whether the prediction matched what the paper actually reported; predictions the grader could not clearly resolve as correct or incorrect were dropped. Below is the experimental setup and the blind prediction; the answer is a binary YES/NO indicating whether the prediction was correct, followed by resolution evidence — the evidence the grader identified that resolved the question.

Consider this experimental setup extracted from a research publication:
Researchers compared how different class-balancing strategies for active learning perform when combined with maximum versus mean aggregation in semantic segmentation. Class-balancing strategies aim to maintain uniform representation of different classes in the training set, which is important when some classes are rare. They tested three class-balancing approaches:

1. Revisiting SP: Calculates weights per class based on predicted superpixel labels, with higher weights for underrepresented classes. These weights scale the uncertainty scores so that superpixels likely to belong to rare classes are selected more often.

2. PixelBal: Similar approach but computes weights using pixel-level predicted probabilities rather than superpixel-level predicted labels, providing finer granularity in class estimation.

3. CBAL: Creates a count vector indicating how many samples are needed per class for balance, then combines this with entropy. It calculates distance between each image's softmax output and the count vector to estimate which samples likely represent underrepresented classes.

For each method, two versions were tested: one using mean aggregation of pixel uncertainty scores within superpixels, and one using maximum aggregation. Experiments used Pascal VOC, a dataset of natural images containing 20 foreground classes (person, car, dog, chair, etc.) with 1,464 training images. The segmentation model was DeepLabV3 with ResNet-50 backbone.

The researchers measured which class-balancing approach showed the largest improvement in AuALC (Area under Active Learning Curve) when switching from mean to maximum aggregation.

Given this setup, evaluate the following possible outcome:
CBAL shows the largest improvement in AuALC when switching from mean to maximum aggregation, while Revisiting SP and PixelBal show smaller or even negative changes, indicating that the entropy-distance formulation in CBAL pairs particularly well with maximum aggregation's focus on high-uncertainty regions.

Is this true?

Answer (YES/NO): NO